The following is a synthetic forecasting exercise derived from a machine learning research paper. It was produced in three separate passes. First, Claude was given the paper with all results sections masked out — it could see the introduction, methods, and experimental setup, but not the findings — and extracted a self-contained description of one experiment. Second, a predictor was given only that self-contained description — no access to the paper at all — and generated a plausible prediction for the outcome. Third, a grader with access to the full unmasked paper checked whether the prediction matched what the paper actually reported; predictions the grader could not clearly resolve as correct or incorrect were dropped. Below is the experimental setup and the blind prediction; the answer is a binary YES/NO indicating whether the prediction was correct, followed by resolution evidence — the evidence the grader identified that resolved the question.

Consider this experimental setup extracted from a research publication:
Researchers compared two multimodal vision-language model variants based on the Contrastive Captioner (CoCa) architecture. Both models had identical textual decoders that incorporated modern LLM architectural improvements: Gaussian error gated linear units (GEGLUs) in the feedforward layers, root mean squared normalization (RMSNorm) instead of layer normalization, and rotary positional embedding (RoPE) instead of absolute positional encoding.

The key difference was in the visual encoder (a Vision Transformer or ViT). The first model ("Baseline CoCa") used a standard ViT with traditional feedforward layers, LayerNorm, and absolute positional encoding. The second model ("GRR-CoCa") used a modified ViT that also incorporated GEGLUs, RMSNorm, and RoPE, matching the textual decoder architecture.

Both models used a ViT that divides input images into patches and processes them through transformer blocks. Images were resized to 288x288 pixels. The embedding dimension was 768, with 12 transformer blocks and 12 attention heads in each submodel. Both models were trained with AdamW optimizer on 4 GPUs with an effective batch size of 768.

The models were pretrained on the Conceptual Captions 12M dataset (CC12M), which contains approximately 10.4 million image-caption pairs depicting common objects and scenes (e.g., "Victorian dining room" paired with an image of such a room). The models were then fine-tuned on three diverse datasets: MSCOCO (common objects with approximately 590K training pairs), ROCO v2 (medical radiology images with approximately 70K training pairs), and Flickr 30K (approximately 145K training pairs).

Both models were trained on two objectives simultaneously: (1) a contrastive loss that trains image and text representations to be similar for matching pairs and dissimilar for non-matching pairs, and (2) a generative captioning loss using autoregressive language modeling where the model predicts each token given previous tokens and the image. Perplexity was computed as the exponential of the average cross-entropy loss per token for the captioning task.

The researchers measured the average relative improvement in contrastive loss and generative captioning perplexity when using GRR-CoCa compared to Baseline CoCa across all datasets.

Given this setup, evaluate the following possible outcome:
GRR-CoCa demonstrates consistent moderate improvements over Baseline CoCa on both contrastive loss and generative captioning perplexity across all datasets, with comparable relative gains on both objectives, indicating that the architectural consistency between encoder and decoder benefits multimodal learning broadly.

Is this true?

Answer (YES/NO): NO